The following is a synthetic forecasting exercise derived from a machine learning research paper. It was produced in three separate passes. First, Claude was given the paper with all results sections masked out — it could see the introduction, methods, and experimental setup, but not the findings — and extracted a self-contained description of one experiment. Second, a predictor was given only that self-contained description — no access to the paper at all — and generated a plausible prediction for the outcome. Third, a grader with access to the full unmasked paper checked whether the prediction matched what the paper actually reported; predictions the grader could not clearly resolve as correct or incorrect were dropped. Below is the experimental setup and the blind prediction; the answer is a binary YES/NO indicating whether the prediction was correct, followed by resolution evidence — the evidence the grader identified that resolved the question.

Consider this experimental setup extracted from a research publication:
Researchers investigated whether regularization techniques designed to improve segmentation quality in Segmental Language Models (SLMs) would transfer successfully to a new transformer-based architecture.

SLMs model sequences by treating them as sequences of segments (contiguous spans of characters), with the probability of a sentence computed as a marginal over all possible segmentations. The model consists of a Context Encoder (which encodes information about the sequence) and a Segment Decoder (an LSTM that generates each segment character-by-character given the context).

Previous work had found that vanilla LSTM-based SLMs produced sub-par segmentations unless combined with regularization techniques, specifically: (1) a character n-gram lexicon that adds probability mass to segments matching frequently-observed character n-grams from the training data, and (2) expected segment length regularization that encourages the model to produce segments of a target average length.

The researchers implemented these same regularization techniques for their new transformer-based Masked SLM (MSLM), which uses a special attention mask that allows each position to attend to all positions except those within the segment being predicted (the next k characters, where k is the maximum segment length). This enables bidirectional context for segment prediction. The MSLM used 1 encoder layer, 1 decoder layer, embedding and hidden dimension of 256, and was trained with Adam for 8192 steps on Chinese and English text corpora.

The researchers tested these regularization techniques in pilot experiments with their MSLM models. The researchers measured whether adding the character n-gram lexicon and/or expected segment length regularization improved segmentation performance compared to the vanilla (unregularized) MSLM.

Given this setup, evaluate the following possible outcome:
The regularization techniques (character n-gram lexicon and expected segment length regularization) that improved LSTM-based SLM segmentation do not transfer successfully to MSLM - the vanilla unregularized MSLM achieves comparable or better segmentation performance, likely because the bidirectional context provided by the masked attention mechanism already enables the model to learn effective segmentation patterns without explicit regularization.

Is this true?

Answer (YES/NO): YES